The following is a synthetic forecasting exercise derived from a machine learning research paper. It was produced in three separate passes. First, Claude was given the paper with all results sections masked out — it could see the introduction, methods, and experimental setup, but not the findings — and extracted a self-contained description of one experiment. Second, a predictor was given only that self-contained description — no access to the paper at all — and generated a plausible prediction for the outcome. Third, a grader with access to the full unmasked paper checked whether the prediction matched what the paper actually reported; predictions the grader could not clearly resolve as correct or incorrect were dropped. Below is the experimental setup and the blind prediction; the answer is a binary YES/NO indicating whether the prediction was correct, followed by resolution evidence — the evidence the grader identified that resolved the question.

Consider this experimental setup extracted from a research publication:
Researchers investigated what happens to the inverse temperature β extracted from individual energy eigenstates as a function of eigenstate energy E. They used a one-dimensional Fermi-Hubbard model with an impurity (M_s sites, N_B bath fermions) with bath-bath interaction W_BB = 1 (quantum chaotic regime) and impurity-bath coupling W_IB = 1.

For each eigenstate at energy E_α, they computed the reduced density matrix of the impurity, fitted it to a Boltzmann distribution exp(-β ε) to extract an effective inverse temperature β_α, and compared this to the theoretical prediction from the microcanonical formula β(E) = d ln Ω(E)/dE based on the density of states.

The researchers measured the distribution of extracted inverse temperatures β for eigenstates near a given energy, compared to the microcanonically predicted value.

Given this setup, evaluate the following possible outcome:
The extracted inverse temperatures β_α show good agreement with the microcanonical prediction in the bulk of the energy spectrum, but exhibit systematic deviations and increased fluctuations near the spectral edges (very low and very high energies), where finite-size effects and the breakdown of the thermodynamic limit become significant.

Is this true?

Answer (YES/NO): YES